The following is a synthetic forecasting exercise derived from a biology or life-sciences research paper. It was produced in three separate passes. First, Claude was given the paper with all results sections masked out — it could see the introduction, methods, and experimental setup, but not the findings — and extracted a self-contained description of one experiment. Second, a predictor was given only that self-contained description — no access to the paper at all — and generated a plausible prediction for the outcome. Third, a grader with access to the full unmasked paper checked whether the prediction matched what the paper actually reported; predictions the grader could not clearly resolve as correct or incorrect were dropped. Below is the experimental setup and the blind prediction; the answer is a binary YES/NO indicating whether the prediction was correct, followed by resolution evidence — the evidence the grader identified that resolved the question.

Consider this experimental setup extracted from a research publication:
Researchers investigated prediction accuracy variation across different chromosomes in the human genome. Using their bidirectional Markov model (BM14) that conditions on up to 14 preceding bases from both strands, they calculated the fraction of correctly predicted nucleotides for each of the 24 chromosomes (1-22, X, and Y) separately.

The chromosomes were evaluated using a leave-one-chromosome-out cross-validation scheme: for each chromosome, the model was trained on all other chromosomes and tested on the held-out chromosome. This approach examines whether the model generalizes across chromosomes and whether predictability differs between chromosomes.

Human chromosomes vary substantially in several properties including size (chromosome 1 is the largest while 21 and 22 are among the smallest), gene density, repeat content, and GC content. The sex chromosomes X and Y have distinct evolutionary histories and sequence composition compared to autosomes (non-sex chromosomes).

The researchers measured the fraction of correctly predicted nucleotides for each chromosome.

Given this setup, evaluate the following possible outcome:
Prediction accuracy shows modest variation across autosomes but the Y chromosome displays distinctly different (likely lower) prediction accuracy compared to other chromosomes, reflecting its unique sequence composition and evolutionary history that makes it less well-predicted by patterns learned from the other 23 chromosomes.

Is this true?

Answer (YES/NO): YES